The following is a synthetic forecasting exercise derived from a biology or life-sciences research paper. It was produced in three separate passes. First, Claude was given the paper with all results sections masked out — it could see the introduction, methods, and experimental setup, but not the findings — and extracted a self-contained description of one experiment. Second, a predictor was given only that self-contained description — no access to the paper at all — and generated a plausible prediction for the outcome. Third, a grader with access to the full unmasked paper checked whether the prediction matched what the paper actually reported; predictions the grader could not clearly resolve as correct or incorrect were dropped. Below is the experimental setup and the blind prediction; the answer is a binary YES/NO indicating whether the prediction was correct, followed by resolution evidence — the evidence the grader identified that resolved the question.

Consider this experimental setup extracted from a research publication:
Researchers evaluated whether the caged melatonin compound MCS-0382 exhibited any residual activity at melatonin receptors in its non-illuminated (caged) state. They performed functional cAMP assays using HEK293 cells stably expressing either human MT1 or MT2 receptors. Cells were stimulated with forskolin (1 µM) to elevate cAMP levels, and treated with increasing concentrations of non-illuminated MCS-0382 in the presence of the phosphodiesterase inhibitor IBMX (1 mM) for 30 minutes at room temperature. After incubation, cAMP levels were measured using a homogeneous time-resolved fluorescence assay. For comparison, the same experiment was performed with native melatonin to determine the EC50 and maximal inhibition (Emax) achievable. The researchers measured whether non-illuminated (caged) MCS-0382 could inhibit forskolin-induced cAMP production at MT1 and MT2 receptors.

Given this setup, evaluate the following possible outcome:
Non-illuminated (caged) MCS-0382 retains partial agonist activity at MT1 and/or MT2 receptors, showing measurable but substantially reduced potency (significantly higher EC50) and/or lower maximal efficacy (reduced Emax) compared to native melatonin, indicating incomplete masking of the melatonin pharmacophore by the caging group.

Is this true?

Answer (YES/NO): YES